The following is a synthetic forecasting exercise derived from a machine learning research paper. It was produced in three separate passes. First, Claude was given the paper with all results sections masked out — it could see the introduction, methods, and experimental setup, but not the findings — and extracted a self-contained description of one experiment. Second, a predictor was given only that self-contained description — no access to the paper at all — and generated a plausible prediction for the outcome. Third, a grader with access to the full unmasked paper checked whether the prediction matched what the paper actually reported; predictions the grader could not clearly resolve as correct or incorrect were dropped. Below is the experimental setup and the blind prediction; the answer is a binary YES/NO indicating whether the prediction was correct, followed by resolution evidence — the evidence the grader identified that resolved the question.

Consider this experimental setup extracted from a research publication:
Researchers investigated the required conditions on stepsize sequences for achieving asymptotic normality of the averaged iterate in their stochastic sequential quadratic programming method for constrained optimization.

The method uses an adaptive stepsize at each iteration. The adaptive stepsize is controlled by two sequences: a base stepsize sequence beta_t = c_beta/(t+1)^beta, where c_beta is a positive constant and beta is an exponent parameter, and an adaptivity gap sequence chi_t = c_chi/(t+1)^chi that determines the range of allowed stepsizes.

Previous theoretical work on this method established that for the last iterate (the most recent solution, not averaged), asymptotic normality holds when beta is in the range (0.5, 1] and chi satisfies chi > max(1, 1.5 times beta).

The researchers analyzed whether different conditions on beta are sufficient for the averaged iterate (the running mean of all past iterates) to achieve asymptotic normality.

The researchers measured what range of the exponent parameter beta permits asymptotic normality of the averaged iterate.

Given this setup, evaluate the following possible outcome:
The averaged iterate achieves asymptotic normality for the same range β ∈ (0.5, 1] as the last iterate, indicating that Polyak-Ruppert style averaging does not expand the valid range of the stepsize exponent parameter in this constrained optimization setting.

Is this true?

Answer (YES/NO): NO